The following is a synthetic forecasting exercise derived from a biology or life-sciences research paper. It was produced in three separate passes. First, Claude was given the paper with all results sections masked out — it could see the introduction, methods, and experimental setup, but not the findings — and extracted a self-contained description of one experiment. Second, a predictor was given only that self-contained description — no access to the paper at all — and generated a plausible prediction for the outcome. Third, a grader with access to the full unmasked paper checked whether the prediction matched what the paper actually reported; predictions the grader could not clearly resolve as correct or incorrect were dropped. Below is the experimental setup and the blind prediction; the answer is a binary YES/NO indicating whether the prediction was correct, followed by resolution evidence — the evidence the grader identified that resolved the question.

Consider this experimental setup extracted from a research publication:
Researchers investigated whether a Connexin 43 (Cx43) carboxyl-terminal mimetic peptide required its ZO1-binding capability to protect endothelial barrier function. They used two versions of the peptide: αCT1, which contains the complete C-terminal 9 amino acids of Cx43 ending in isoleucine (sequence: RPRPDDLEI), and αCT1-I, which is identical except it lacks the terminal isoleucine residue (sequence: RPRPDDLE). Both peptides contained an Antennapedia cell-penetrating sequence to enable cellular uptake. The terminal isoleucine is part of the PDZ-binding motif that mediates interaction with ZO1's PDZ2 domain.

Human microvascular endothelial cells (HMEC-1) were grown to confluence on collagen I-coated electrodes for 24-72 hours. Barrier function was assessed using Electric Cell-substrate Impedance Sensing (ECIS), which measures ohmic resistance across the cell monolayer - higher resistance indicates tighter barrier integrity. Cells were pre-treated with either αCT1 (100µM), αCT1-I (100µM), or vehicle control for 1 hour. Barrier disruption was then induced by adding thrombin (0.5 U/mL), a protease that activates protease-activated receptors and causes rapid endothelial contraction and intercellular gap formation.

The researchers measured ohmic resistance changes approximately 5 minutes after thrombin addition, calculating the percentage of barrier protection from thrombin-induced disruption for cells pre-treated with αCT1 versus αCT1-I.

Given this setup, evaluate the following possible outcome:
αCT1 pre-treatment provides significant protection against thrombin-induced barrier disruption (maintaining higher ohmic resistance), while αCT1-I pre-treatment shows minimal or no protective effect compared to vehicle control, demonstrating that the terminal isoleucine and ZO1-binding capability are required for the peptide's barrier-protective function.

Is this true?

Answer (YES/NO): YES